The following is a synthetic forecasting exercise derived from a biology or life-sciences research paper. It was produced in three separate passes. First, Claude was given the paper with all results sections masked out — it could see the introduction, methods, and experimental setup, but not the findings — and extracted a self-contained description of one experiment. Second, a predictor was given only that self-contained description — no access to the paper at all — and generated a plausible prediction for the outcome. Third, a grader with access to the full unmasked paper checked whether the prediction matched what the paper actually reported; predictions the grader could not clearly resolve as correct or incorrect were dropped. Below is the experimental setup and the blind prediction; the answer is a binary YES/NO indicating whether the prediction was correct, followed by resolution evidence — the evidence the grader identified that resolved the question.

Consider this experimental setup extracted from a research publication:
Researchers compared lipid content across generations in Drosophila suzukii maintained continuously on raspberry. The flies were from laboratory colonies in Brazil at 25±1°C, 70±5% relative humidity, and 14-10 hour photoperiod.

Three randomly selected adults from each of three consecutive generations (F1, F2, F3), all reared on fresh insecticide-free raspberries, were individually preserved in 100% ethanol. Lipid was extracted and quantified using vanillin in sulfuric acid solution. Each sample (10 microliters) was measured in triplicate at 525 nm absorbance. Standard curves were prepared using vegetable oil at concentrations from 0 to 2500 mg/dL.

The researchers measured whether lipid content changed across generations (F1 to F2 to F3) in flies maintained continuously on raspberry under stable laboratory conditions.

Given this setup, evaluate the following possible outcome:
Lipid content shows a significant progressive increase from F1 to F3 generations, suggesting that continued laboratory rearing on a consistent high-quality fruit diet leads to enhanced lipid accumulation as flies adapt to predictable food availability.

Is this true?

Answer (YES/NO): NO